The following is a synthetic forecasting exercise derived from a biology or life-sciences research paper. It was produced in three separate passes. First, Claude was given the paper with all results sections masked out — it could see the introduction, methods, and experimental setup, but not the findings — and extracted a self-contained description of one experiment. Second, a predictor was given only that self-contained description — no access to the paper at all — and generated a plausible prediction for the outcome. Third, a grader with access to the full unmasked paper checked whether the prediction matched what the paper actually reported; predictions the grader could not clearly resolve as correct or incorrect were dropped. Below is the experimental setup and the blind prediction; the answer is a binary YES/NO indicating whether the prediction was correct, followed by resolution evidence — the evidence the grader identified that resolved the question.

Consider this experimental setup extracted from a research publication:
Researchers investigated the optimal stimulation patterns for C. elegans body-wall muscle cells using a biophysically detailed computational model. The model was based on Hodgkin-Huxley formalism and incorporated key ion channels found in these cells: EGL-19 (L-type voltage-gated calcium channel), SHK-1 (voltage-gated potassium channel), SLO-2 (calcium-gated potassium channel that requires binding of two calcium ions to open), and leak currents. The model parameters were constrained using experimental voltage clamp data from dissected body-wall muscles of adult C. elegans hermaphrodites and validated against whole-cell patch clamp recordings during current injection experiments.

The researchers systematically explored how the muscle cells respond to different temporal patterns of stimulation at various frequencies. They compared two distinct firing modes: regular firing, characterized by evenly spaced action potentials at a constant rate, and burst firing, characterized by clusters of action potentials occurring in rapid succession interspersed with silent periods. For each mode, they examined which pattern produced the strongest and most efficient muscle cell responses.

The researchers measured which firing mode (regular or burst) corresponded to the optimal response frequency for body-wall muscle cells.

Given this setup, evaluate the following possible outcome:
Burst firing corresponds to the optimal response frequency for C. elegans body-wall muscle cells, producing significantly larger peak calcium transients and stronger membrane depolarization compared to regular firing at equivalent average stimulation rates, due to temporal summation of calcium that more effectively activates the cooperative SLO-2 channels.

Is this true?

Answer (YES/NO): NO